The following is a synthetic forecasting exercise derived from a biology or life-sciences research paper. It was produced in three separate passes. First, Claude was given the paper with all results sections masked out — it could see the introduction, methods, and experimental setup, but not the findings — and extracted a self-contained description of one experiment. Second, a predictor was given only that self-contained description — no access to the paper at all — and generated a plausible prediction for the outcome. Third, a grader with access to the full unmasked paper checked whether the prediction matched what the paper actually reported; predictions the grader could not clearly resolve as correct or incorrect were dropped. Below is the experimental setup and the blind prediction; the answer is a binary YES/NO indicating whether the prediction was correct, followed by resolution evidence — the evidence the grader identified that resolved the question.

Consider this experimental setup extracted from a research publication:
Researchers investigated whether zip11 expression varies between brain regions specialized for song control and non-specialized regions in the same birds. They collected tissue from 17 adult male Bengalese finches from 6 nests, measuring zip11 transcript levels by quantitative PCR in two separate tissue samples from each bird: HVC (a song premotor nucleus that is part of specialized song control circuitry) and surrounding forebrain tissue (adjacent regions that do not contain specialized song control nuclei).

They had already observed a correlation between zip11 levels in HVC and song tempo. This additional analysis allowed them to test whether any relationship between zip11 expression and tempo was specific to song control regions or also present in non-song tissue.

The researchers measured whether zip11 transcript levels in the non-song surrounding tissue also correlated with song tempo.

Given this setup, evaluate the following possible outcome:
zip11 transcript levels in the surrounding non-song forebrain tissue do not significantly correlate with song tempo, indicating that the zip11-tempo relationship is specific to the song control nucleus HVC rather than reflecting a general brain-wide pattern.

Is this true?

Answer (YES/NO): NO